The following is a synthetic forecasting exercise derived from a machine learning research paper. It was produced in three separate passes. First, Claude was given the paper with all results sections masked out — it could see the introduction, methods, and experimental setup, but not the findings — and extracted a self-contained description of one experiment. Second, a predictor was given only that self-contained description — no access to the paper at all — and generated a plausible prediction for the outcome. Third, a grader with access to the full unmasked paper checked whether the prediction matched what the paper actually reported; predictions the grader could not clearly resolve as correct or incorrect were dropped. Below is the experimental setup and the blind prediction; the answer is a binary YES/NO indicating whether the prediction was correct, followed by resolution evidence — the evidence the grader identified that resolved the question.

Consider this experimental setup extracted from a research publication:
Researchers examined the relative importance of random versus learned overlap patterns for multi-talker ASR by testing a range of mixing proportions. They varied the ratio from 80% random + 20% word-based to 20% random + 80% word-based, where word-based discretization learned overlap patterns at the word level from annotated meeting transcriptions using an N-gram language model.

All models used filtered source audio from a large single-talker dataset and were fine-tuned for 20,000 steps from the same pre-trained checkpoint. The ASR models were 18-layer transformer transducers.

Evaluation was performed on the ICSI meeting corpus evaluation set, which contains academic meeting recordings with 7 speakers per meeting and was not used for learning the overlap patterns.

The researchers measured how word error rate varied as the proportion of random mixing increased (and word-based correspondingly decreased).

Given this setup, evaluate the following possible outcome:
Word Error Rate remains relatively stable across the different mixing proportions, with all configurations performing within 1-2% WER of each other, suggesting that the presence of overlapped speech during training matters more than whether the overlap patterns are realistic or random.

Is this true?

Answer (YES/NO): YES